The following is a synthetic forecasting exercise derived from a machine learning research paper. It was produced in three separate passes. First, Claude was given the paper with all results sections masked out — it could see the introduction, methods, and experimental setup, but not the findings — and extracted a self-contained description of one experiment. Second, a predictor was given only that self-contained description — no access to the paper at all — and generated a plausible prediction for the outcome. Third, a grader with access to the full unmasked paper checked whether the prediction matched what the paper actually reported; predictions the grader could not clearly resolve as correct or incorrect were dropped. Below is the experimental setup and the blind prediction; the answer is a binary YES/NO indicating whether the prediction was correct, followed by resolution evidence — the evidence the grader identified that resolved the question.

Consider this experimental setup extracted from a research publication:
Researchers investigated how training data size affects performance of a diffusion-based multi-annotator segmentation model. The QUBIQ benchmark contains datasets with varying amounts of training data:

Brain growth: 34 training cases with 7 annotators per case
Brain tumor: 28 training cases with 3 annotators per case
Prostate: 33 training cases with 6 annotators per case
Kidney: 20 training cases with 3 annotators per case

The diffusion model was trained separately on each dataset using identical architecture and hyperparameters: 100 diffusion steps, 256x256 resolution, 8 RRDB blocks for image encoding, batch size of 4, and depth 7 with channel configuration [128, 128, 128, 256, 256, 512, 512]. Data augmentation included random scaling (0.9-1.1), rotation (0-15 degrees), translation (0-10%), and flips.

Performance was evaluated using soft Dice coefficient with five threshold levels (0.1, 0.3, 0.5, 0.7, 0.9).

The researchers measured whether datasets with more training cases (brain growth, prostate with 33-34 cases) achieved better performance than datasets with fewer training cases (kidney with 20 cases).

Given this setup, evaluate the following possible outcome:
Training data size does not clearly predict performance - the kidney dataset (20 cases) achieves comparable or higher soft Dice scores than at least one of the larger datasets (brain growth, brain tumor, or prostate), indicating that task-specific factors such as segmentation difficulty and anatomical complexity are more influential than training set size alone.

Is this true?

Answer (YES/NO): YES